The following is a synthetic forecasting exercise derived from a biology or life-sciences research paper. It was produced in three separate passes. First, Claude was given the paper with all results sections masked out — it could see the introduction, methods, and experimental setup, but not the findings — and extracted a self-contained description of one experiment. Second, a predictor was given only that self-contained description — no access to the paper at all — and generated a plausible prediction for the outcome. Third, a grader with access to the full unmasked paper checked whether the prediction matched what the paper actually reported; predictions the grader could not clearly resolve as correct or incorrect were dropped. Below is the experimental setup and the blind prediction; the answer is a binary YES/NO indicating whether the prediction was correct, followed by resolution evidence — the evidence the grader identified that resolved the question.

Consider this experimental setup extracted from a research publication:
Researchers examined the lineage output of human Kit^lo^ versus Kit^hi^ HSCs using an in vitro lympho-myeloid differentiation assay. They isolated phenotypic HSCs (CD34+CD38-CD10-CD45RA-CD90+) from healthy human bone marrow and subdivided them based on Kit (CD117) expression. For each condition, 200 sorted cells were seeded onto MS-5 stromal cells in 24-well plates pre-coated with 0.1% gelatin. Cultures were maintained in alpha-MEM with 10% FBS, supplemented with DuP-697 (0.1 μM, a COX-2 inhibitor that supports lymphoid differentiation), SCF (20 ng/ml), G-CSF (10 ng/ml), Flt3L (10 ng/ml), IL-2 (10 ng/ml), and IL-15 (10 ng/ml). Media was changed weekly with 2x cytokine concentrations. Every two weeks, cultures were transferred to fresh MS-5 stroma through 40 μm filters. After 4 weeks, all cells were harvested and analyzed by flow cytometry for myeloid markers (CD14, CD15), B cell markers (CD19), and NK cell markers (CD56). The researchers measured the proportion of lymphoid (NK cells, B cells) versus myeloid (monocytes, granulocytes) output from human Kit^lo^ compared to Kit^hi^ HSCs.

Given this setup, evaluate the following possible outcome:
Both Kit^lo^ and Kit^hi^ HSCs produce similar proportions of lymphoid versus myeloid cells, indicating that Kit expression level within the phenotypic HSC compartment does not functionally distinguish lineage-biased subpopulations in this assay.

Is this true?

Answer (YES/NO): NO